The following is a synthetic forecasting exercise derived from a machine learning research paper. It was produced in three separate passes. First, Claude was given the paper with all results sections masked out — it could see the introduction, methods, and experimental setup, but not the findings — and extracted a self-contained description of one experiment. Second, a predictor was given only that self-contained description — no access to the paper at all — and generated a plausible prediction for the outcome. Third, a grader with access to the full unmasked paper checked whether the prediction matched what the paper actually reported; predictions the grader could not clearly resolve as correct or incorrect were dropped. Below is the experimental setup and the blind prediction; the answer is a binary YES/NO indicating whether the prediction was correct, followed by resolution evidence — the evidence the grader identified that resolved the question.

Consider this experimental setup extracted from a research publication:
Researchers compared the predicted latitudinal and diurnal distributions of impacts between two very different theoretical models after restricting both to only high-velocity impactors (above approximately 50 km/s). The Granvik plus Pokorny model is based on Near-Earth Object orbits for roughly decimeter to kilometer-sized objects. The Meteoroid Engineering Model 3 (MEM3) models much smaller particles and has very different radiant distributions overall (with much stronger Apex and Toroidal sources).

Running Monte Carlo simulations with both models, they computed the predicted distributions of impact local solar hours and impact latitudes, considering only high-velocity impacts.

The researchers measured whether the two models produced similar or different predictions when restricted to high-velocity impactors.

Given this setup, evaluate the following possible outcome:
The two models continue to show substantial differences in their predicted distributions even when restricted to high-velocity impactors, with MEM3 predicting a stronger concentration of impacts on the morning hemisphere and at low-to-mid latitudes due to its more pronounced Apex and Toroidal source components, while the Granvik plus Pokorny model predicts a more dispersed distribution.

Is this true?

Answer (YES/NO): NO